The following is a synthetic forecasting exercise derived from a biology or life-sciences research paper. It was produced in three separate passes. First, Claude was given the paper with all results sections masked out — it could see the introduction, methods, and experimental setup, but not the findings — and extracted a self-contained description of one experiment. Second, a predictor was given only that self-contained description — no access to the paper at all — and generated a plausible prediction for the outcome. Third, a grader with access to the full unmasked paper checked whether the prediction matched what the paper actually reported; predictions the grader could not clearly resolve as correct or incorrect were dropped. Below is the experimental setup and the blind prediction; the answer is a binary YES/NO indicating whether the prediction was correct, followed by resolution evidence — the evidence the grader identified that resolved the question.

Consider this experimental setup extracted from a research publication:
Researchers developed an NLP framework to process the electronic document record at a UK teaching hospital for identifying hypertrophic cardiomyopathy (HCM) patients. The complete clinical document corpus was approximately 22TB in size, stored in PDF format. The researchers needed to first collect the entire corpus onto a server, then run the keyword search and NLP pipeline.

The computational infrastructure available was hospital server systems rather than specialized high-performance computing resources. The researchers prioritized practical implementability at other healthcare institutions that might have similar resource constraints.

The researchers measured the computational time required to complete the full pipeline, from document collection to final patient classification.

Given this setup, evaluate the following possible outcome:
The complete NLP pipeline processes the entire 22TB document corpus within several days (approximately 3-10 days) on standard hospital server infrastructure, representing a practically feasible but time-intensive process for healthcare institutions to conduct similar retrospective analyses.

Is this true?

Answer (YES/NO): NO